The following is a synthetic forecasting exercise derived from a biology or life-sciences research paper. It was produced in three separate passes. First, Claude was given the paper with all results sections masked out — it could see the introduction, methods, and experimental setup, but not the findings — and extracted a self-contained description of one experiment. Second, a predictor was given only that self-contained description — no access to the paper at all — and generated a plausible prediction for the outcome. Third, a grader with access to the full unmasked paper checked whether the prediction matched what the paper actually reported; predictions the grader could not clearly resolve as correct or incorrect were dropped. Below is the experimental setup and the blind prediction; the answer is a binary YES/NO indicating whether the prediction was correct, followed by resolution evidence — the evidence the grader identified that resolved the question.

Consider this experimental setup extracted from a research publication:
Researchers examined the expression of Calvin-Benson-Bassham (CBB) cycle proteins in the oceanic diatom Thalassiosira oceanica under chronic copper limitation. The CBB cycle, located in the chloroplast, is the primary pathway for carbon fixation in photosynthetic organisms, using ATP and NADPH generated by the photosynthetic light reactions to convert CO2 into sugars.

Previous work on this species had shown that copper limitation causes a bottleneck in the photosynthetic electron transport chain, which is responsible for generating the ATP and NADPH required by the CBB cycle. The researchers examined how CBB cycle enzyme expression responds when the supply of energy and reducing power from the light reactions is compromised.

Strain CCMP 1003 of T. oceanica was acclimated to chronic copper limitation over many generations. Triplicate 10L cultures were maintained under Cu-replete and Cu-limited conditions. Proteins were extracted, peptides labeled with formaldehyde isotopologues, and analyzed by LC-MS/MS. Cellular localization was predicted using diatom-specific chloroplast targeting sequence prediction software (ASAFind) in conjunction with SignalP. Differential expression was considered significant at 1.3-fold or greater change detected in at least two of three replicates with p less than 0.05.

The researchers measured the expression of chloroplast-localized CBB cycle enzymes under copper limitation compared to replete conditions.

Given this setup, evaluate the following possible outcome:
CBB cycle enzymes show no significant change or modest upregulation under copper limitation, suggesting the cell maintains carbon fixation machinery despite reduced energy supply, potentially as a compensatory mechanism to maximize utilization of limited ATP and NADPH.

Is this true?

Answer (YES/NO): NO